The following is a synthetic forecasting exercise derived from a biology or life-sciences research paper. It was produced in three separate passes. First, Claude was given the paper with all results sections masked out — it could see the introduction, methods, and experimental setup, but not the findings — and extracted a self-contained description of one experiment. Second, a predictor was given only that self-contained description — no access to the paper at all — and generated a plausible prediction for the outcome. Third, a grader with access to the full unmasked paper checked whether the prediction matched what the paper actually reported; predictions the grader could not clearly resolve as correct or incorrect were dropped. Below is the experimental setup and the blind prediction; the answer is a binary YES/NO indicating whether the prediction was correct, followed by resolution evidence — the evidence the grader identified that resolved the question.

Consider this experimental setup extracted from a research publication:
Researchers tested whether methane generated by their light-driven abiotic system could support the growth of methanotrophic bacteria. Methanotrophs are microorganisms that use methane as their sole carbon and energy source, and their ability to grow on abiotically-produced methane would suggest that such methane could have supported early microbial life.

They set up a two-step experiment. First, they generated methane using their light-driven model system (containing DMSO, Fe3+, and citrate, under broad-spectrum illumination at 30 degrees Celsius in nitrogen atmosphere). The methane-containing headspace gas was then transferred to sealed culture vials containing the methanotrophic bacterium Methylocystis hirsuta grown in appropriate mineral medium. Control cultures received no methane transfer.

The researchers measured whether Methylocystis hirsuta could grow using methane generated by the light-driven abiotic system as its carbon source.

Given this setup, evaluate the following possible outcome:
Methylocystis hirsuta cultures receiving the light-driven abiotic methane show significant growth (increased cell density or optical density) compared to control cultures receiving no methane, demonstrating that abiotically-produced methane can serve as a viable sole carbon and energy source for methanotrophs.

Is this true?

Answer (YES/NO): YES